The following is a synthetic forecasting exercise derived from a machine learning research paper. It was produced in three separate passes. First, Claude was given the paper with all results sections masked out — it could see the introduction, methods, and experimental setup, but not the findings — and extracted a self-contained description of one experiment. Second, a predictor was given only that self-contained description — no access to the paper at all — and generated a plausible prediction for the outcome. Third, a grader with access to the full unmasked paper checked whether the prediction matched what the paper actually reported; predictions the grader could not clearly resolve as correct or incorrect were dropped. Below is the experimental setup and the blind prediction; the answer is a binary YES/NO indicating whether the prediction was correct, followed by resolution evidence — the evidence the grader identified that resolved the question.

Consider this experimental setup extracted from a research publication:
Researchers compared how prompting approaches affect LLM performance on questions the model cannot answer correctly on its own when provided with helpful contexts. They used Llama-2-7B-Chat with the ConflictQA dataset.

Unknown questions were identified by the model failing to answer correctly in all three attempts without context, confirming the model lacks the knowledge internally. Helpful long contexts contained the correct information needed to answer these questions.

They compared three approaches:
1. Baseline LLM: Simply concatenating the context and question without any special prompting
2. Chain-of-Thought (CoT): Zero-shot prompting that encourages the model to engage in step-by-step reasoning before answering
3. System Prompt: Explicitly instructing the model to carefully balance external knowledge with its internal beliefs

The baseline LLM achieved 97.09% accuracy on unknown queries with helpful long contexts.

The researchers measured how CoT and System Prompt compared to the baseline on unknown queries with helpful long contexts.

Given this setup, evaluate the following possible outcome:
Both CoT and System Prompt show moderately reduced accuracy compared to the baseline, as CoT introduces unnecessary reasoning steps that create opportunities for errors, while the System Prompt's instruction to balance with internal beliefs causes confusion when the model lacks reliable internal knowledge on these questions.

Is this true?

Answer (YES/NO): NO